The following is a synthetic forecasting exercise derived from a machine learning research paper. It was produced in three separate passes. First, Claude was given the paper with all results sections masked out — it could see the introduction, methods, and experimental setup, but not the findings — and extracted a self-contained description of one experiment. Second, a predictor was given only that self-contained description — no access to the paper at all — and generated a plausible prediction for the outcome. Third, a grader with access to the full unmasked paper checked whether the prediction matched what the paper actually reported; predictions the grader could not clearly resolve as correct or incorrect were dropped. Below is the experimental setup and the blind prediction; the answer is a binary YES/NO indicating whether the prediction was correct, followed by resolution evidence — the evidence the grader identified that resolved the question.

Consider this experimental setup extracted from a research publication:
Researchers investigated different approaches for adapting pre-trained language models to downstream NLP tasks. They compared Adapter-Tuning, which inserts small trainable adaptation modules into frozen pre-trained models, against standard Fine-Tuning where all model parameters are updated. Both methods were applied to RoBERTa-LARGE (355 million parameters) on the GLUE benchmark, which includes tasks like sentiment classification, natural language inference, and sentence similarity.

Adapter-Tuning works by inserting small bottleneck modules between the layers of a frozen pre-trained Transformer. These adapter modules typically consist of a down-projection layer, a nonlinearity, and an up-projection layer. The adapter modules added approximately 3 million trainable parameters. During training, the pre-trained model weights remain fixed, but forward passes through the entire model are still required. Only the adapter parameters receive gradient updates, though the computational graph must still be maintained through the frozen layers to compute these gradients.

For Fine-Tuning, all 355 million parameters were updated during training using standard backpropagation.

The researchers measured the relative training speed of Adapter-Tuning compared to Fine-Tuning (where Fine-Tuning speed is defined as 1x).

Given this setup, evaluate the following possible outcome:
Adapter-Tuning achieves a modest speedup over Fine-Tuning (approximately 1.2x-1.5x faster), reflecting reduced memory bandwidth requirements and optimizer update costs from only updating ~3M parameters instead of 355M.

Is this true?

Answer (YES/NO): NO